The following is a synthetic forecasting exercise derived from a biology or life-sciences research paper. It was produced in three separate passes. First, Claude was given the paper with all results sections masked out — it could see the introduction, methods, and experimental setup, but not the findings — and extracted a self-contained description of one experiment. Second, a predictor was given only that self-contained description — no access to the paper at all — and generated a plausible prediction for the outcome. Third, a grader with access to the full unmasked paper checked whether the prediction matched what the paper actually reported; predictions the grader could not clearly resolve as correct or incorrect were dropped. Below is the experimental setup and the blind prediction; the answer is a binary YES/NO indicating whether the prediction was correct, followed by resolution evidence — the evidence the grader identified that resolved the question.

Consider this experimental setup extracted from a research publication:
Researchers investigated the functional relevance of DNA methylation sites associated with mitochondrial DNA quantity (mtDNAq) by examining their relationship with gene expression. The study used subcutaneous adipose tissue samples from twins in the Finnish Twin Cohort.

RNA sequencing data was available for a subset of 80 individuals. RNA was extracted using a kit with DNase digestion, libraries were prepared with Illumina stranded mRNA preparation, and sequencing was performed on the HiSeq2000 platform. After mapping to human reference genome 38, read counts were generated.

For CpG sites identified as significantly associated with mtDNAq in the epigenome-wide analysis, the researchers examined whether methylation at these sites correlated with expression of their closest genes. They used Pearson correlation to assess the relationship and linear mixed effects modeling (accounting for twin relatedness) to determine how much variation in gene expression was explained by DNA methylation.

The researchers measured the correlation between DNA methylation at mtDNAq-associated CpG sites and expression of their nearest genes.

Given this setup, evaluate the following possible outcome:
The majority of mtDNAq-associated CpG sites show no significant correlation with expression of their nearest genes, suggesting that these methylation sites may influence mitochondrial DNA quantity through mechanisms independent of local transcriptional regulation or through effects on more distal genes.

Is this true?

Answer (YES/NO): NO